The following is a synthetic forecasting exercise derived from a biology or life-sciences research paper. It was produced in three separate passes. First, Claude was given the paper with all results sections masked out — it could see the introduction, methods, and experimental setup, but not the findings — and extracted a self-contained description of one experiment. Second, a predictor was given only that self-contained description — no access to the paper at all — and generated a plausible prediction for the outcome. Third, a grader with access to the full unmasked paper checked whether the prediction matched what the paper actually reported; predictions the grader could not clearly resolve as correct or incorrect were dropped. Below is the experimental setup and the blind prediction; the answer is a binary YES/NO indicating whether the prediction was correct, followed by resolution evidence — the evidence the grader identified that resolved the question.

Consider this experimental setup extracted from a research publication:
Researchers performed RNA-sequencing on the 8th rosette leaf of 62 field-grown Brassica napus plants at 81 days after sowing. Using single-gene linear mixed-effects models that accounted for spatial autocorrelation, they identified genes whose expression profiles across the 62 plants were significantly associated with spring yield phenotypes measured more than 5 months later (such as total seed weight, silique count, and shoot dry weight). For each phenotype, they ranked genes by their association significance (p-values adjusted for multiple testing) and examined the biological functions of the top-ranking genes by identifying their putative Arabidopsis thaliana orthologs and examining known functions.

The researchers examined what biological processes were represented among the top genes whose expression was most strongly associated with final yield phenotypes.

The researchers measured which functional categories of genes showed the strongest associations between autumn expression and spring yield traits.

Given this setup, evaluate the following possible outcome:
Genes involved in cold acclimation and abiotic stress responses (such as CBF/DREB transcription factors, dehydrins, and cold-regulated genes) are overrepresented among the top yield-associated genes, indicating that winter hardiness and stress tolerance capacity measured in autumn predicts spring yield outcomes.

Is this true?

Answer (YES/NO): NO